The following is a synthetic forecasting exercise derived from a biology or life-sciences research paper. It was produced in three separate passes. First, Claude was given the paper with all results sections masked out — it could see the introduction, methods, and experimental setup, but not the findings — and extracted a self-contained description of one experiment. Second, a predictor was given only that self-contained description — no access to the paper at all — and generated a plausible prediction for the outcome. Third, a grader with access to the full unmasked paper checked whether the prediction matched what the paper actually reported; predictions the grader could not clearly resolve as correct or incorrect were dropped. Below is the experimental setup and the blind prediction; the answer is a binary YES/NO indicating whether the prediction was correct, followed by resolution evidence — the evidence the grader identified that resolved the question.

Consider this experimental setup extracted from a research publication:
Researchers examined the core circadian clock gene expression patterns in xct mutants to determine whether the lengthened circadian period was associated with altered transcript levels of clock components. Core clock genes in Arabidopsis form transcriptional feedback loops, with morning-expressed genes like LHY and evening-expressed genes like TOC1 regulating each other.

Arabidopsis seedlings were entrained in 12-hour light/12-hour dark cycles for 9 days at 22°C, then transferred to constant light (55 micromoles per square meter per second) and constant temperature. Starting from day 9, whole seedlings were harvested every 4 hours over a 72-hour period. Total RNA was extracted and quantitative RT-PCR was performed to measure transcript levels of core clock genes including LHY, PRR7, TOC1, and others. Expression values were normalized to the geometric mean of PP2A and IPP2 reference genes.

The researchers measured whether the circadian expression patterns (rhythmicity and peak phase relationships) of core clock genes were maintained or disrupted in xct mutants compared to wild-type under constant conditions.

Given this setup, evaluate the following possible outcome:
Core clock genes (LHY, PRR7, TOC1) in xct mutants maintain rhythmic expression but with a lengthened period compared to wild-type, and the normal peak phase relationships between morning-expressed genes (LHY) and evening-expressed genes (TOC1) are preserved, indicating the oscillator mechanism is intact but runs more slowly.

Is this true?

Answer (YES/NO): NO